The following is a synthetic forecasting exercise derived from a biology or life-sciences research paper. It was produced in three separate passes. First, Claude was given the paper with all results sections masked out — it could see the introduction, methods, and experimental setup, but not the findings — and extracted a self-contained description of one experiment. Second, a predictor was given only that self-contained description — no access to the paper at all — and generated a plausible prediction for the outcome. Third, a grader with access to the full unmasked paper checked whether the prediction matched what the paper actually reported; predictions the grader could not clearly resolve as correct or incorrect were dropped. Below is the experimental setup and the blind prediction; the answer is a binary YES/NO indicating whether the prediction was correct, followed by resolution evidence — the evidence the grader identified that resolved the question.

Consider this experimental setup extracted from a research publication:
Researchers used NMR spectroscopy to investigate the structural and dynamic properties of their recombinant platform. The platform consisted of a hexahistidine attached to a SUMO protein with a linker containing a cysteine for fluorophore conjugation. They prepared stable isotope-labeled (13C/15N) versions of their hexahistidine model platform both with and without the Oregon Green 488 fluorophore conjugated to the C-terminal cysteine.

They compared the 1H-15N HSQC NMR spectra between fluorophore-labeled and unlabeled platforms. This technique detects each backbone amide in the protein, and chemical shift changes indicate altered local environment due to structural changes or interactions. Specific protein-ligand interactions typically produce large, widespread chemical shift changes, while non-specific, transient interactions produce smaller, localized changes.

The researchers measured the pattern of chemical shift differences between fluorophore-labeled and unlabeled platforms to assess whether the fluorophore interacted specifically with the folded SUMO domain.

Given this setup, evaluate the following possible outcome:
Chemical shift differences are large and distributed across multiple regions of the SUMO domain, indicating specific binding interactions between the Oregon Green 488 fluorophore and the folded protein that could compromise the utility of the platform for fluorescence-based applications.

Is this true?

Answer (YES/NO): NO